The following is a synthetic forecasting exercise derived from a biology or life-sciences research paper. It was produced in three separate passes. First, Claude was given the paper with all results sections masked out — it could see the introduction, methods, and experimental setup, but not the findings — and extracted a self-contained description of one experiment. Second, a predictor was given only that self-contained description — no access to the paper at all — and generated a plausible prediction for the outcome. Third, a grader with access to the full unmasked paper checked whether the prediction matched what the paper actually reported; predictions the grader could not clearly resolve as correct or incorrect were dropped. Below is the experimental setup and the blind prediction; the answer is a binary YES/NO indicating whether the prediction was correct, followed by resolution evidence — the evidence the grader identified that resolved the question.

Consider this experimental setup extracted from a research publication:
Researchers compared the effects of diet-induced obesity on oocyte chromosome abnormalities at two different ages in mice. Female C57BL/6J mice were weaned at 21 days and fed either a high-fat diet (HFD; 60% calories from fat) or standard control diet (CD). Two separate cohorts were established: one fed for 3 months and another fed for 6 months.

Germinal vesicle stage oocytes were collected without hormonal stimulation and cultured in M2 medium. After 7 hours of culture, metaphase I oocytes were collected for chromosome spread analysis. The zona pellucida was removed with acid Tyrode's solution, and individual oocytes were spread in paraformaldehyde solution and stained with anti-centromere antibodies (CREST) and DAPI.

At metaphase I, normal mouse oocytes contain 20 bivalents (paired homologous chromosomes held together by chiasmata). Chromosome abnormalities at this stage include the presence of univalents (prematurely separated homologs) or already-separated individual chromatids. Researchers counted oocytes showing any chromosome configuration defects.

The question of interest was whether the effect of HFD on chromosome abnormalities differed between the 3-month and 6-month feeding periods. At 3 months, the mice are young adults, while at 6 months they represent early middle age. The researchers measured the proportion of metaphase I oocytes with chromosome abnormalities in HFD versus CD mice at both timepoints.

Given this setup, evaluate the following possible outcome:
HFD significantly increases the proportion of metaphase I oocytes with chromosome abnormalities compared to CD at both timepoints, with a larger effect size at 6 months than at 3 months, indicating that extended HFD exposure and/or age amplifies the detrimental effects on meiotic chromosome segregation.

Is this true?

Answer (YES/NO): NO